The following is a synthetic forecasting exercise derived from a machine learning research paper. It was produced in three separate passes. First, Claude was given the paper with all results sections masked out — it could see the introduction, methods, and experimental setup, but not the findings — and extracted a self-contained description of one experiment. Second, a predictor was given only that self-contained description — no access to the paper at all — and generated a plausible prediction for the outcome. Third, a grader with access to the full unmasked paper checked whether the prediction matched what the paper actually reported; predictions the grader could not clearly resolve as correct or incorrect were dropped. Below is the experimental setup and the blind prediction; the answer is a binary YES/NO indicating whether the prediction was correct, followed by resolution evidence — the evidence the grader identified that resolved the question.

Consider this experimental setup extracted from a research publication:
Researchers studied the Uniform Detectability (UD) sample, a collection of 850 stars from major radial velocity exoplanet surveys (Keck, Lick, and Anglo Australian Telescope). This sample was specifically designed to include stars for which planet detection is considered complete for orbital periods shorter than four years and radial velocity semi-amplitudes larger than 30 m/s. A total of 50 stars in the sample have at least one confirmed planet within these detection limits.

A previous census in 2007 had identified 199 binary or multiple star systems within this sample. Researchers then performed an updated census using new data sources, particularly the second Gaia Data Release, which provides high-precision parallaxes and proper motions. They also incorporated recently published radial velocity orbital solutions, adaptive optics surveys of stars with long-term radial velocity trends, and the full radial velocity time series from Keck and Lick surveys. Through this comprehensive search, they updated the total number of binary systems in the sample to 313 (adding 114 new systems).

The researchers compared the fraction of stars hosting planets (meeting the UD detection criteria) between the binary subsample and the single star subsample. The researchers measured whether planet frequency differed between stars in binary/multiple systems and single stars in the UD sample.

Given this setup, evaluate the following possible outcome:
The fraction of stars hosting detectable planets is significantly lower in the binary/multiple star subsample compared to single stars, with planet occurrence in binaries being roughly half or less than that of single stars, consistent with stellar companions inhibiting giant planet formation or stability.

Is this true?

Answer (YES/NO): NO